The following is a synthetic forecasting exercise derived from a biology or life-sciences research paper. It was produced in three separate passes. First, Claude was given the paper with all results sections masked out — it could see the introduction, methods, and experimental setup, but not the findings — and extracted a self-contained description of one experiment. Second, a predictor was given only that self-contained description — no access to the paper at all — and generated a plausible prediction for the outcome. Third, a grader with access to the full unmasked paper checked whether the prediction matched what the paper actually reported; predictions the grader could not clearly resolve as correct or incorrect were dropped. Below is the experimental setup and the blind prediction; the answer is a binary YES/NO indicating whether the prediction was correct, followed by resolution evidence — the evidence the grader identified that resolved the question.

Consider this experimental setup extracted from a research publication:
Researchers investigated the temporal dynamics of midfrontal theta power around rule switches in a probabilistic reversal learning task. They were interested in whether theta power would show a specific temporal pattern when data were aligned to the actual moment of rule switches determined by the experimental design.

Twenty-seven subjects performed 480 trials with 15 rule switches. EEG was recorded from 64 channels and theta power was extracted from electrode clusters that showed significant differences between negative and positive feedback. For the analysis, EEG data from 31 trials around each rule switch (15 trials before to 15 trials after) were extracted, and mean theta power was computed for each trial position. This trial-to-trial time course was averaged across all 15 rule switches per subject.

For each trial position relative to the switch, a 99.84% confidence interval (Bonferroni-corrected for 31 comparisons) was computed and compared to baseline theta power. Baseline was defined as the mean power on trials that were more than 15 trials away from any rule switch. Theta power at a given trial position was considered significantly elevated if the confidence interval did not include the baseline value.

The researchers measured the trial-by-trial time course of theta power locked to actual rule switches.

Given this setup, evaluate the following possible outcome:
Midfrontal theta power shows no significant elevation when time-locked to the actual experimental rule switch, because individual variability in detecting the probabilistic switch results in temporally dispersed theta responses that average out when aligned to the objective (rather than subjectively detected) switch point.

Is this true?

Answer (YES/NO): NO